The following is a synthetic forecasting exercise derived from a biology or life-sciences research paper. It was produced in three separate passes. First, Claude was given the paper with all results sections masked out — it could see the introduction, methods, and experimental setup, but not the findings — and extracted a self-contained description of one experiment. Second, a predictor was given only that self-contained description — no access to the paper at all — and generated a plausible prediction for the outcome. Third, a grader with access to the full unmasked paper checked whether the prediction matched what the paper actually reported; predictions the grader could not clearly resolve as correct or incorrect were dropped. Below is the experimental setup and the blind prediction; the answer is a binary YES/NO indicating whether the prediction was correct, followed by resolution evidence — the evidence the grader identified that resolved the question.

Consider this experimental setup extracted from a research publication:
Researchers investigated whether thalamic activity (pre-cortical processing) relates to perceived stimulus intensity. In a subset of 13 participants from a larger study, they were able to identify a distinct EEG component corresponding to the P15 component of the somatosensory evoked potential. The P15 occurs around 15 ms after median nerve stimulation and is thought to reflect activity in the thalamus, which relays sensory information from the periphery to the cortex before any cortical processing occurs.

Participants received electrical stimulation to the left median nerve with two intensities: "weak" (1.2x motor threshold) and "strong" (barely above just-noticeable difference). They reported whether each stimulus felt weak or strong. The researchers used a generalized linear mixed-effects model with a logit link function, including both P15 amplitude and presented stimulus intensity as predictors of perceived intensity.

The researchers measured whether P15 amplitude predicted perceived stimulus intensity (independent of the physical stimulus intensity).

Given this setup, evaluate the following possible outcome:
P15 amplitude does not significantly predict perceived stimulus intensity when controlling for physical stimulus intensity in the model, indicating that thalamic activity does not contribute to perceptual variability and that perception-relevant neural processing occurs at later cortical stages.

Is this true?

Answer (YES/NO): YES